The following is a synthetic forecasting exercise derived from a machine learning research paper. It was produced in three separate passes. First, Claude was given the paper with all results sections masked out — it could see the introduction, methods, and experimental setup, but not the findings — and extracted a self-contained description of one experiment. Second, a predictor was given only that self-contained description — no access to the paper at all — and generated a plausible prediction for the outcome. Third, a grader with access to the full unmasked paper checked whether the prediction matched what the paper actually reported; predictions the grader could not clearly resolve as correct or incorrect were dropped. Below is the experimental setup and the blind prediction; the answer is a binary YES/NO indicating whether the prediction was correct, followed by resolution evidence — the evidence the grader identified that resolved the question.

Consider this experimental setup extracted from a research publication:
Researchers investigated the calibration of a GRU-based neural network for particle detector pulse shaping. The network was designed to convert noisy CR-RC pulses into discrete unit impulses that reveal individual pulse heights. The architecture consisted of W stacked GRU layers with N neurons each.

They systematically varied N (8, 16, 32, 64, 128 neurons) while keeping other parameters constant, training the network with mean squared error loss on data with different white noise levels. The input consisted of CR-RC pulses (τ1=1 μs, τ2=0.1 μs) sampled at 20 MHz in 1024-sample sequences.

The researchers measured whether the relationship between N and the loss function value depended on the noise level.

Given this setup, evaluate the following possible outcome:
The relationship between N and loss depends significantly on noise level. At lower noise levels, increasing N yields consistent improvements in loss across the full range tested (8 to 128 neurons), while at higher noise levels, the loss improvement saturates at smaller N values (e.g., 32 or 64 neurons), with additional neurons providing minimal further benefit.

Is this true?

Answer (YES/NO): NO